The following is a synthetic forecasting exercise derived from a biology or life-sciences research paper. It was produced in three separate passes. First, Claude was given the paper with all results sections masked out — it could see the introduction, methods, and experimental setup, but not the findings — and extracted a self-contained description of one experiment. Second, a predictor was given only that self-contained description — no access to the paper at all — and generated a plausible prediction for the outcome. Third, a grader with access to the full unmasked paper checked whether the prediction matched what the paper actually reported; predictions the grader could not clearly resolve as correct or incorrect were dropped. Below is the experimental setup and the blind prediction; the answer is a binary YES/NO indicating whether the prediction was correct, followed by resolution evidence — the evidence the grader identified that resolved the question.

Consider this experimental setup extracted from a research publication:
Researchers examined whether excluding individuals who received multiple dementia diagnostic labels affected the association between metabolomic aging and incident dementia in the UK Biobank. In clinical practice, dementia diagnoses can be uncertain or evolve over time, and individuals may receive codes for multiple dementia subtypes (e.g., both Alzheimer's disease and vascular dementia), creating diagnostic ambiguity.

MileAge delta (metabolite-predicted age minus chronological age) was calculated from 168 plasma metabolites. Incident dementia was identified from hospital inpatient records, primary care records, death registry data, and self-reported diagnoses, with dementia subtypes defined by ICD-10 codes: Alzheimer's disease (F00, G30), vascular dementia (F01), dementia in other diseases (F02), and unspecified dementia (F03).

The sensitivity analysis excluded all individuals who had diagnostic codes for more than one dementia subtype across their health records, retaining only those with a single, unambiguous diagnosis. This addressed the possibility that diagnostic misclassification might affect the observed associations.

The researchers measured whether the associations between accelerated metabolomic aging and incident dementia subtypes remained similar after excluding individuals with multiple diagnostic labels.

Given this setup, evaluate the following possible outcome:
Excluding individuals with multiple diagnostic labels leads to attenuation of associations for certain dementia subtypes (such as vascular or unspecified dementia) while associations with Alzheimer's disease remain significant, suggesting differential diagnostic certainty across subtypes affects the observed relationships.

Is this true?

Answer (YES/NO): NO